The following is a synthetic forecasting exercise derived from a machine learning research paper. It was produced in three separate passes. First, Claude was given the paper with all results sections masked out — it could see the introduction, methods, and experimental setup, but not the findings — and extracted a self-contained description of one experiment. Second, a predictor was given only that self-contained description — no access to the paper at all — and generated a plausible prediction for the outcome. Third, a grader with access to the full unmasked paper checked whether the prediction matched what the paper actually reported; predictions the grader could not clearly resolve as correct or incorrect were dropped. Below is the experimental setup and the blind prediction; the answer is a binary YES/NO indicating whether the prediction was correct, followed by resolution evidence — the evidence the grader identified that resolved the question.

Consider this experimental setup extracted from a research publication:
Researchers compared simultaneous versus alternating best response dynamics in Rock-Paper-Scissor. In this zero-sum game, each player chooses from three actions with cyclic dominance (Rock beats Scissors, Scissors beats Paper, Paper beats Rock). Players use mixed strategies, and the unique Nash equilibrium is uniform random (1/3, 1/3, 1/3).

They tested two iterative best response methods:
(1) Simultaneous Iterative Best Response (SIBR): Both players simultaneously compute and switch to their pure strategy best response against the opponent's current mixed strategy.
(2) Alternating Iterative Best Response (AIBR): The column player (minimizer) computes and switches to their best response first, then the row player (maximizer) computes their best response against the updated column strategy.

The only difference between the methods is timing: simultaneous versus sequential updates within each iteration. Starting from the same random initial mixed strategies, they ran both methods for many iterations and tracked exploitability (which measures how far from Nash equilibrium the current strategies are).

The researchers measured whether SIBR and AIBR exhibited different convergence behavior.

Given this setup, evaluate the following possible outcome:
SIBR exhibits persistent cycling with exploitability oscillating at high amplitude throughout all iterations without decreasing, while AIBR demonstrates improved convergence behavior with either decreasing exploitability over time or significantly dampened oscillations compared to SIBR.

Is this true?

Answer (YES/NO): NO